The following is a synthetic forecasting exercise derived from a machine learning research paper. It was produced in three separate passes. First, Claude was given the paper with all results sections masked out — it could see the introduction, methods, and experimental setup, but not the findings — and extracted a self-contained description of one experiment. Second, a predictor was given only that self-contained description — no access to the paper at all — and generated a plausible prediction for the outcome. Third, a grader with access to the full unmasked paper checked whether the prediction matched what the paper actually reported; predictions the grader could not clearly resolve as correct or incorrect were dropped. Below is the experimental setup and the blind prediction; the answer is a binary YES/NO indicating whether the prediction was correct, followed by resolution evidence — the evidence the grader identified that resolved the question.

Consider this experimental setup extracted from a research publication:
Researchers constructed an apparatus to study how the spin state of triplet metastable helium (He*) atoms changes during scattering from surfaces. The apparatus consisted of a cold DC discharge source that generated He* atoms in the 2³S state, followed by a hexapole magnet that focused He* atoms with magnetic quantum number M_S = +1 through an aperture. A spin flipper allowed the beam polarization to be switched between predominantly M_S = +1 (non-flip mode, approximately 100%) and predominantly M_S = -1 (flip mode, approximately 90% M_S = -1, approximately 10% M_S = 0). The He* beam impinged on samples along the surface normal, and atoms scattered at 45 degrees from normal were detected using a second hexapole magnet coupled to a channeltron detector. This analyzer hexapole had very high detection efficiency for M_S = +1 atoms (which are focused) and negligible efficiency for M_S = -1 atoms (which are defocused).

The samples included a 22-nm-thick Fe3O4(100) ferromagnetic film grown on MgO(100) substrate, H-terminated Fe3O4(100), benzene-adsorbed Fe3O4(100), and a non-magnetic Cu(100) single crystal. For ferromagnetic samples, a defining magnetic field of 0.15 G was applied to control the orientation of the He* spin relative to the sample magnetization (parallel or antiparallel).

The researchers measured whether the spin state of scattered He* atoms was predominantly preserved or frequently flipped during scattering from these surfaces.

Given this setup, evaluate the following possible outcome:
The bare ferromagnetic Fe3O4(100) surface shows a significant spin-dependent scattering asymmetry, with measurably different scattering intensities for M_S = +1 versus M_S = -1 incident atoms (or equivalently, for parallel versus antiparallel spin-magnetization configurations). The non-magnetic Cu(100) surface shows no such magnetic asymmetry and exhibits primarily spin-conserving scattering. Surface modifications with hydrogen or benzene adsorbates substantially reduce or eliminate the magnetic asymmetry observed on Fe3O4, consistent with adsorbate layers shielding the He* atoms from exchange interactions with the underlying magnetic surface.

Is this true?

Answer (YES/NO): YES